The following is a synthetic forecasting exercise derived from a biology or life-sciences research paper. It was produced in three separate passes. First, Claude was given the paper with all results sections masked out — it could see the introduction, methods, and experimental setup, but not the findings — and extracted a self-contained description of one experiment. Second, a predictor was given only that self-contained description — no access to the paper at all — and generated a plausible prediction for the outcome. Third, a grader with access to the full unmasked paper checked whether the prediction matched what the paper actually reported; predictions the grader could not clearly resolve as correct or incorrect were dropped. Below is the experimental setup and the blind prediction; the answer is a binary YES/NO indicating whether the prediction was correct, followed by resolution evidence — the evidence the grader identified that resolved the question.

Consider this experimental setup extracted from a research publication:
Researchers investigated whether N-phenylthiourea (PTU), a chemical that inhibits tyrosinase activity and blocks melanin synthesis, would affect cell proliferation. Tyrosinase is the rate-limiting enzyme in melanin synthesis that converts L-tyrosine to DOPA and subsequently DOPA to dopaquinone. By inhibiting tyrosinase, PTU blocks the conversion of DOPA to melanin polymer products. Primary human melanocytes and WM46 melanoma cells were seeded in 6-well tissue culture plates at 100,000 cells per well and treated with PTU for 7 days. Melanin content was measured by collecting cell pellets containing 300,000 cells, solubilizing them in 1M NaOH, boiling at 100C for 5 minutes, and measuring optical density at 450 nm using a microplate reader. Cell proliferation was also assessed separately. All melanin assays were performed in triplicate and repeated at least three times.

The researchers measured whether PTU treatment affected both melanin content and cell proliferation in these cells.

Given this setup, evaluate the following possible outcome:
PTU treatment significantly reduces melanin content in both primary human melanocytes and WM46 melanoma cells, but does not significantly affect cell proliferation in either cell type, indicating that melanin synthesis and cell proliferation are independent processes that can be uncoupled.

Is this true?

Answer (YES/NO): NO